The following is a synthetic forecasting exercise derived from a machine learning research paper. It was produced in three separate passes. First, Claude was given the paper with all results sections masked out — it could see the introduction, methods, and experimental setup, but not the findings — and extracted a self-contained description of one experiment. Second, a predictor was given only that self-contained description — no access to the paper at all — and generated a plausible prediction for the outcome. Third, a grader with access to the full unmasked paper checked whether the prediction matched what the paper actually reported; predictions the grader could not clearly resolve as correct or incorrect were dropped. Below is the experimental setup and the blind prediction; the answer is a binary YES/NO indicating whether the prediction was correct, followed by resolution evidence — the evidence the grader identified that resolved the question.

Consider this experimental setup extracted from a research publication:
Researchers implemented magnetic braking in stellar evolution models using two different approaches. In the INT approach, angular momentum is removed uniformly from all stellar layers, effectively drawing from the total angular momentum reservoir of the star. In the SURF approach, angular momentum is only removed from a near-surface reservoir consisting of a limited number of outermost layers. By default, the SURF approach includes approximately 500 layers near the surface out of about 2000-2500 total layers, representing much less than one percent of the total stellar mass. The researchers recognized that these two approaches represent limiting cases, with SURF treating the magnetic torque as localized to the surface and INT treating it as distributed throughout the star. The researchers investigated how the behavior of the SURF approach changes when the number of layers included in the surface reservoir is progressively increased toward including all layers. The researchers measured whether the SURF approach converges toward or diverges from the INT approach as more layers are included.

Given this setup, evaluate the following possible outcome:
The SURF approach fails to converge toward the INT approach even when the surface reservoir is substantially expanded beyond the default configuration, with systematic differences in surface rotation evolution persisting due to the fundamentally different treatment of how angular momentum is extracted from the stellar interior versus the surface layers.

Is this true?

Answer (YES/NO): NO